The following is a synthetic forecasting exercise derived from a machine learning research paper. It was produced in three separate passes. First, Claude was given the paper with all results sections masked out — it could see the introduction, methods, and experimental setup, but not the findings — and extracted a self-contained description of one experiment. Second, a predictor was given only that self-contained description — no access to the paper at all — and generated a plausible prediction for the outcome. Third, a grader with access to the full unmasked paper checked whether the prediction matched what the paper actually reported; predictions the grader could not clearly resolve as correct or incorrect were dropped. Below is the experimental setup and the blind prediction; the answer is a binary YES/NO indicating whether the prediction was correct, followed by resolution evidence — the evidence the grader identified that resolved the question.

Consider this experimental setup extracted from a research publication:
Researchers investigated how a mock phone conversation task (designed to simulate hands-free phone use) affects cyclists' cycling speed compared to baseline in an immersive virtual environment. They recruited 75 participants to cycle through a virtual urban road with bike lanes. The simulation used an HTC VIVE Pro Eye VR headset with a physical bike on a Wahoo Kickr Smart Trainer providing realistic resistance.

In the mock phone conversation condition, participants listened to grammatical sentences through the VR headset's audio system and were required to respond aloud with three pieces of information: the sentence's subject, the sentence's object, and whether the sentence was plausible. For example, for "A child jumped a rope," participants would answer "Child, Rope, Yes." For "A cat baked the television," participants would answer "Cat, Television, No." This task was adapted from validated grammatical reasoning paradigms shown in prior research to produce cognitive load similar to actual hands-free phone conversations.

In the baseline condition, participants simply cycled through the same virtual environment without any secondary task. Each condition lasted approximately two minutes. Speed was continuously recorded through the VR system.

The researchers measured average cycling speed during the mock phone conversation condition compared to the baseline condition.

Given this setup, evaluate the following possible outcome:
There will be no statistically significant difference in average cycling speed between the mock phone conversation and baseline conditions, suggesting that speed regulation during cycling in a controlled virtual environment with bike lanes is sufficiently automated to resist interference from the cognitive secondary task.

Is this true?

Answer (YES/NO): NO